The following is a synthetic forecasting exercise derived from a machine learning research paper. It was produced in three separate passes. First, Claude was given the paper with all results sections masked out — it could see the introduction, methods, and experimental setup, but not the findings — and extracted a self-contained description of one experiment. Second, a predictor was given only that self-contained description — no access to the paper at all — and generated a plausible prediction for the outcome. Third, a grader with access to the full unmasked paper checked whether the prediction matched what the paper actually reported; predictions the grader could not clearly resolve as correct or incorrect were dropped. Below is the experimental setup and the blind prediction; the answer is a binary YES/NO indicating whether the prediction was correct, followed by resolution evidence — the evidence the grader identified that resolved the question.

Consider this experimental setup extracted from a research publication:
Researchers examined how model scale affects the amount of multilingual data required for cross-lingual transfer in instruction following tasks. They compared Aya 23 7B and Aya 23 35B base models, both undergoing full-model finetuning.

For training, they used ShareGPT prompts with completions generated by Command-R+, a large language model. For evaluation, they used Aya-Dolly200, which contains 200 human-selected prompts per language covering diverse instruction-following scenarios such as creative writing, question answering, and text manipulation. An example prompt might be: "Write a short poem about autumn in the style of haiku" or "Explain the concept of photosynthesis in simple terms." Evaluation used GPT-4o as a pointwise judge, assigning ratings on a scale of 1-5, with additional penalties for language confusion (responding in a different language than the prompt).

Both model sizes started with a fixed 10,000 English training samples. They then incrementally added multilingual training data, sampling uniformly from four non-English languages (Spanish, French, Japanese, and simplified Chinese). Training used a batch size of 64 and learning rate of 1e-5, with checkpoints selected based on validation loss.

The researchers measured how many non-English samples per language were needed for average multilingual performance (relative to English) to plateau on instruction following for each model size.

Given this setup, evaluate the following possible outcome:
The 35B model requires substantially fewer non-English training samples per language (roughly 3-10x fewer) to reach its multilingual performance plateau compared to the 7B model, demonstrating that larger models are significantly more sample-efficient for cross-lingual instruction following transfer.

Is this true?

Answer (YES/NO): NO